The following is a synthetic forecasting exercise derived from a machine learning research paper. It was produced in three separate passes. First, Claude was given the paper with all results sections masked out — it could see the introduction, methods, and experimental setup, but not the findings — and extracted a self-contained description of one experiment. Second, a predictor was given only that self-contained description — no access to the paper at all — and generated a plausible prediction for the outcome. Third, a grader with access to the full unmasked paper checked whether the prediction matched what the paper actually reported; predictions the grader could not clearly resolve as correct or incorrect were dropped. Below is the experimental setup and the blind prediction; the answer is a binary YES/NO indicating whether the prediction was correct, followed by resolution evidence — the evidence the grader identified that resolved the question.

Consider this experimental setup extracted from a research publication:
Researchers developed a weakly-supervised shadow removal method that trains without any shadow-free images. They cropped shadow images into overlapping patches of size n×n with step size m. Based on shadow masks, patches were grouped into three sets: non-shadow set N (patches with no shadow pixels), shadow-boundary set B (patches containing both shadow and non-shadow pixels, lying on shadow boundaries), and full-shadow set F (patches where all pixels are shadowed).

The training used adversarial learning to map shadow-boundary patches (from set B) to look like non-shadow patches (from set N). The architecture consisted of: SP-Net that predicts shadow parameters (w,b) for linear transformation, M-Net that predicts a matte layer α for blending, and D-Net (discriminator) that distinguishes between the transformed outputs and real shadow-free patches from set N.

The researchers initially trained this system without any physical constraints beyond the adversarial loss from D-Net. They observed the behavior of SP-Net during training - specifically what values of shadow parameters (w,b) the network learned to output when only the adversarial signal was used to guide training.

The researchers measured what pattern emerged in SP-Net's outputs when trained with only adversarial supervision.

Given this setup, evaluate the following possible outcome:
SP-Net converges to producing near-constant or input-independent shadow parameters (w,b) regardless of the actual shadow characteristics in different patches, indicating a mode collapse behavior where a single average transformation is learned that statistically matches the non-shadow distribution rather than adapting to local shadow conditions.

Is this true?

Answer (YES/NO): YES